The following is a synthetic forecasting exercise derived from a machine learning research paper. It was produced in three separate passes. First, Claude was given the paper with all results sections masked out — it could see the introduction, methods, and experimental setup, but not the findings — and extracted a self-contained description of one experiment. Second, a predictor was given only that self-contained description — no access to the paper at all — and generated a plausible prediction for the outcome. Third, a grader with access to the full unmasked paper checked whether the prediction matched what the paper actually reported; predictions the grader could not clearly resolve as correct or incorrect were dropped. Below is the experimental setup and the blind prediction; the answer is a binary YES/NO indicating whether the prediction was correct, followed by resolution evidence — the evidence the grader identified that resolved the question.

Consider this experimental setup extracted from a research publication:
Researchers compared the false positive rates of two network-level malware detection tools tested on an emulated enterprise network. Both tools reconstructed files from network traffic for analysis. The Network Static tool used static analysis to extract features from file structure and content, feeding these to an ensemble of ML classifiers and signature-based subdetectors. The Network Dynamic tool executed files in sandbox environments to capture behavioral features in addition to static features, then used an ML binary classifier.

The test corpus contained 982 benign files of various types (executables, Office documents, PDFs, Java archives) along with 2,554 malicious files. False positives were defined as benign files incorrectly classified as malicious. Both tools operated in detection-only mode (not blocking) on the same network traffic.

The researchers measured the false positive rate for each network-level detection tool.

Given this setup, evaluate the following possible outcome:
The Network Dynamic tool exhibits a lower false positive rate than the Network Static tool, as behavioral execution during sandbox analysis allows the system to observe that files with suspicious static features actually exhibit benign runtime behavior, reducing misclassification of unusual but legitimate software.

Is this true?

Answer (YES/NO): YES